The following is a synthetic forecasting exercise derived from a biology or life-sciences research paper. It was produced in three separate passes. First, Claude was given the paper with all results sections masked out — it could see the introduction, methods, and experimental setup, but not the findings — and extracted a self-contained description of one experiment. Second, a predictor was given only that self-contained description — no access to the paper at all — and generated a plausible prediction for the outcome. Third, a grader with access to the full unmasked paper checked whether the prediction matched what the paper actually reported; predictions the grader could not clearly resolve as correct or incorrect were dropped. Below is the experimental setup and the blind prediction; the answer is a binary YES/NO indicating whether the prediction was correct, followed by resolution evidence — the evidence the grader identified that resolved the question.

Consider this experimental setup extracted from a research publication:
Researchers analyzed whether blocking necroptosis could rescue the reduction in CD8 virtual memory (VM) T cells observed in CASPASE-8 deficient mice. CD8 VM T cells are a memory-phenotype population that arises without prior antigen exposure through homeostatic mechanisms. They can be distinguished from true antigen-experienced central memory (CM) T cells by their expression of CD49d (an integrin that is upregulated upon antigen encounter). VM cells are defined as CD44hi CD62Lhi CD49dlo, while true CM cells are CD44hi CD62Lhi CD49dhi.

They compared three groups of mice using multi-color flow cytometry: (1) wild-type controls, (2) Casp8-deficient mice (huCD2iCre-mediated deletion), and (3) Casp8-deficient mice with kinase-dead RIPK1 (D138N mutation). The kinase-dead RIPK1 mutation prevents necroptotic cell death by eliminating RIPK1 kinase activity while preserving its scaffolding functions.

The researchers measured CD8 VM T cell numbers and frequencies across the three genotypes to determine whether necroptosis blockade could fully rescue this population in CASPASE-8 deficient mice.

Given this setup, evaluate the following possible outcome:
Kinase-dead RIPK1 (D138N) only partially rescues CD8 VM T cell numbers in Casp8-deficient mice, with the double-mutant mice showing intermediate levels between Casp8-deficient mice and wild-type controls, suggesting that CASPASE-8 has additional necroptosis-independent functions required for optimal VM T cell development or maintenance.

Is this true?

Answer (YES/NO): YES